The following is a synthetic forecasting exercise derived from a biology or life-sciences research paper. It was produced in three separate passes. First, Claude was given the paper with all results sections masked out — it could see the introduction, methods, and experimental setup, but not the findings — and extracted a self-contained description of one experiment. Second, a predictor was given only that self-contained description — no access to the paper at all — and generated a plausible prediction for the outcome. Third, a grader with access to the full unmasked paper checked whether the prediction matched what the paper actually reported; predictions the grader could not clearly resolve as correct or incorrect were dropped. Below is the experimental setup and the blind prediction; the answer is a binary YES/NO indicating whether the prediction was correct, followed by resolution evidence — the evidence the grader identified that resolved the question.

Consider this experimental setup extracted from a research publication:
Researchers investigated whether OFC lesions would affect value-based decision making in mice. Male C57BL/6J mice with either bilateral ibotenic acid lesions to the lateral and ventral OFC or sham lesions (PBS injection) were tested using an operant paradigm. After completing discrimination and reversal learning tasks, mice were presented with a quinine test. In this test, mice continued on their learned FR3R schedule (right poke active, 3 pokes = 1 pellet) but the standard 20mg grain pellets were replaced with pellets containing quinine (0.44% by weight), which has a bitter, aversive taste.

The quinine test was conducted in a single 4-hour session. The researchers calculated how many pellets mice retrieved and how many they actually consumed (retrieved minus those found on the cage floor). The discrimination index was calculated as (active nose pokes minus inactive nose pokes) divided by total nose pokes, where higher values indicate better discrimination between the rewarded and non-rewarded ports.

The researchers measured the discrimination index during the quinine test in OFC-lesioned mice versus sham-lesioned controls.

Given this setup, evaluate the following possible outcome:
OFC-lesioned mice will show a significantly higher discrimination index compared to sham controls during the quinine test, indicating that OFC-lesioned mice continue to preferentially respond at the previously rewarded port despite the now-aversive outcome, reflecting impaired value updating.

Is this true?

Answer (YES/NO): YES